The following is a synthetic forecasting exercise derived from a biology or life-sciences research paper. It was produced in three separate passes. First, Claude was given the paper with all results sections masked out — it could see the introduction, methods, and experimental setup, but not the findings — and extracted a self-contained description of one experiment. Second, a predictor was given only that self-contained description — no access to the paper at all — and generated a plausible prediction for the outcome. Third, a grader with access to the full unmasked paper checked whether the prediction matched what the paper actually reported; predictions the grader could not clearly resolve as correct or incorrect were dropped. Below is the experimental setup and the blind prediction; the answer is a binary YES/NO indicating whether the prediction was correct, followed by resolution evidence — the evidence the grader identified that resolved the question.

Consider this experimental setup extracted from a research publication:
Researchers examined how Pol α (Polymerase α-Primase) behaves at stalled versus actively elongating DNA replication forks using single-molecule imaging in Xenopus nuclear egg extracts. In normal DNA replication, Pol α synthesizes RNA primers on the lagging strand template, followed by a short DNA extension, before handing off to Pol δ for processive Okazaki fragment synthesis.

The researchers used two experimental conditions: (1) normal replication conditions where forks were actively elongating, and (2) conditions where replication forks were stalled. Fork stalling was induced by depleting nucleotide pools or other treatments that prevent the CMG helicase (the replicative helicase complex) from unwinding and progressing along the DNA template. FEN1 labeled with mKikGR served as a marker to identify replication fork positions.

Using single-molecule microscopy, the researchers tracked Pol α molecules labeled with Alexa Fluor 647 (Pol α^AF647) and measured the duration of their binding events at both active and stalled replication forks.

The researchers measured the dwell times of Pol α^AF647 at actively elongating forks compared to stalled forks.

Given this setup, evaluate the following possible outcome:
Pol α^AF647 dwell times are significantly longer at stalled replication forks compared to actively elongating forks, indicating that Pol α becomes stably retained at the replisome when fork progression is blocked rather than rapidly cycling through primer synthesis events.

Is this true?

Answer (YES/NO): YES